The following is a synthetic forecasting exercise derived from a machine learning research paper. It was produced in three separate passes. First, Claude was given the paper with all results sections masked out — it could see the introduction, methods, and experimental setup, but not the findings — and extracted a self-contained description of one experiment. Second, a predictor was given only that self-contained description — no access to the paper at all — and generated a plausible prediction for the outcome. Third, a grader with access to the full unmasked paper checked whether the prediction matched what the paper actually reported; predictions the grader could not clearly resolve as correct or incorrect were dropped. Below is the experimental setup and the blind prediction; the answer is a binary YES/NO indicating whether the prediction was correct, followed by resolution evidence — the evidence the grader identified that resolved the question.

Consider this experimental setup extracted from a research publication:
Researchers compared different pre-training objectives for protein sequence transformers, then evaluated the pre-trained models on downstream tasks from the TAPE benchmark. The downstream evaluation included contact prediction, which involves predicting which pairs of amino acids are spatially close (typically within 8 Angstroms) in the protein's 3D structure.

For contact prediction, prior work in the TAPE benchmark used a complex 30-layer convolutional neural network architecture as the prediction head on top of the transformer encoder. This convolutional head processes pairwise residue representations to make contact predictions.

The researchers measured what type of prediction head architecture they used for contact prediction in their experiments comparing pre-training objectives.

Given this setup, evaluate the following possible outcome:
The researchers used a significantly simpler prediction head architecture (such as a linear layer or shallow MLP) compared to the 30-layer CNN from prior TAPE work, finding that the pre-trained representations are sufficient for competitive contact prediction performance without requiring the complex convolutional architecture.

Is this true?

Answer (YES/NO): NO